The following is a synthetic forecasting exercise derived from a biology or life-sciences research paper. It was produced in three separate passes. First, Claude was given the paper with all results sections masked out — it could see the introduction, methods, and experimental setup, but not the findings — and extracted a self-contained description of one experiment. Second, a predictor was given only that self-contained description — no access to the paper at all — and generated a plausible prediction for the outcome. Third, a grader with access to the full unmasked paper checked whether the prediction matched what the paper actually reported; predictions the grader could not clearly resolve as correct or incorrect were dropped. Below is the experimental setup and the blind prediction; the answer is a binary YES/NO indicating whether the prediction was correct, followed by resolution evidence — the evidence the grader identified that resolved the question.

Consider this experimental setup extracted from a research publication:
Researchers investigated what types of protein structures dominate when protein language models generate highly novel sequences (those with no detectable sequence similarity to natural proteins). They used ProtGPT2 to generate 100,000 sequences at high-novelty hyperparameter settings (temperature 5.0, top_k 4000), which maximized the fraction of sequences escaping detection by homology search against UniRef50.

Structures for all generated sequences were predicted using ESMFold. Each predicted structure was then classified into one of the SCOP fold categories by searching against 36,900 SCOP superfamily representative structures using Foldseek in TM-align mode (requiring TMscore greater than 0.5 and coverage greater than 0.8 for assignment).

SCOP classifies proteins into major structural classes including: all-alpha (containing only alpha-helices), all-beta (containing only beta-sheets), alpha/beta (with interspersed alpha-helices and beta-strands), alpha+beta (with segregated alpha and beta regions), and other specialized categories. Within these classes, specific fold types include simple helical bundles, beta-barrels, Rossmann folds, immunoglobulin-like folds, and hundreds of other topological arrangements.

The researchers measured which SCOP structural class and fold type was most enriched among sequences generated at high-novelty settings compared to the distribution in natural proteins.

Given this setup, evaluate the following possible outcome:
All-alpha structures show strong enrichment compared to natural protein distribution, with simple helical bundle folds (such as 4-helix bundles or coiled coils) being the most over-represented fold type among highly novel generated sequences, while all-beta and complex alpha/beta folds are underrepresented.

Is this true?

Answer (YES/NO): YES